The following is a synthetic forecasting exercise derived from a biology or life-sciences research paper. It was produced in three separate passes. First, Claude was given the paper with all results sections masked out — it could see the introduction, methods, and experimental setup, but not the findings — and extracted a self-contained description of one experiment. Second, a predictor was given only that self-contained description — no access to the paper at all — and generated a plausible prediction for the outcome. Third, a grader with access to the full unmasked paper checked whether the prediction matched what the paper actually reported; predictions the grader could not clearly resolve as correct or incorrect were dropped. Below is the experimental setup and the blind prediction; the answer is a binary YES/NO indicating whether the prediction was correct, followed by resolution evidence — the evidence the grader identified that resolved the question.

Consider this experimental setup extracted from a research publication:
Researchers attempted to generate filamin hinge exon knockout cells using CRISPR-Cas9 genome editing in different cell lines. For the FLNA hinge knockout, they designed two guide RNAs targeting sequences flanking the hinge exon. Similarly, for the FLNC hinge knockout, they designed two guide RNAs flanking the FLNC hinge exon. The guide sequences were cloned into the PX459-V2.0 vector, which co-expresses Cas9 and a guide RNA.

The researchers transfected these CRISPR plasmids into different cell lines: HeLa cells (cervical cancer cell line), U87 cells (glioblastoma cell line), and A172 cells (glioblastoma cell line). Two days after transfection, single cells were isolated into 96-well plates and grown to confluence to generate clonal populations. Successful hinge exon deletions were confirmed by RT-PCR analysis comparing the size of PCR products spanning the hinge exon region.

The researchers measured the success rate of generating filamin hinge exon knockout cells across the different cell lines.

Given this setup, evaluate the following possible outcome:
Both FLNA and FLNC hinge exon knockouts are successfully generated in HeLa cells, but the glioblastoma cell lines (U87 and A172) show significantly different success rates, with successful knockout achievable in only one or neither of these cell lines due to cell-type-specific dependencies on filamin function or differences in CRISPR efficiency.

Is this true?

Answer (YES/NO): NO